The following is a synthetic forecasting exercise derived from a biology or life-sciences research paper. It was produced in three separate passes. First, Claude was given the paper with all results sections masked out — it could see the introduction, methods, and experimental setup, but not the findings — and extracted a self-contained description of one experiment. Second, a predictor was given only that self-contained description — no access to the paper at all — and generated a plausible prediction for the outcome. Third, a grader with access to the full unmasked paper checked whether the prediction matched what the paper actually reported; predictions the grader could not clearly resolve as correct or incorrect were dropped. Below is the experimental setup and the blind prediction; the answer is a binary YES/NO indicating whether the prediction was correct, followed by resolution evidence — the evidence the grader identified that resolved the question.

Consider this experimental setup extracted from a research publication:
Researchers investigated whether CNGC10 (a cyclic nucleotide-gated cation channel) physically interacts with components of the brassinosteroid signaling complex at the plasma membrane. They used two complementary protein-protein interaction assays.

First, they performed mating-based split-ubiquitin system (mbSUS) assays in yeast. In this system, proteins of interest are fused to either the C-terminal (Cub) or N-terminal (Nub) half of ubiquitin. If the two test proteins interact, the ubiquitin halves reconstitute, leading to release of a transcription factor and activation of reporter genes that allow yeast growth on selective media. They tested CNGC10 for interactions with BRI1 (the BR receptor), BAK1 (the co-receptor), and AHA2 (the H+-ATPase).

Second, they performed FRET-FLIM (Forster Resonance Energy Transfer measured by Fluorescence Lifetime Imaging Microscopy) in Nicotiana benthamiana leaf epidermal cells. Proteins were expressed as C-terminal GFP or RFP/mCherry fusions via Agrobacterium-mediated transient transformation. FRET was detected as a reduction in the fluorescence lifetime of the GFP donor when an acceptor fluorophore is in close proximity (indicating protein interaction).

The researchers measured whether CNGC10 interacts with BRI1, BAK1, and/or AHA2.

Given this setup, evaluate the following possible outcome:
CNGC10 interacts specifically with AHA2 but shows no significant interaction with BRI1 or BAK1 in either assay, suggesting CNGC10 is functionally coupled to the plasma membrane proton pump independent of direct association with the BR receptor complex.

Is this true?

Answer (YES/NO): NO